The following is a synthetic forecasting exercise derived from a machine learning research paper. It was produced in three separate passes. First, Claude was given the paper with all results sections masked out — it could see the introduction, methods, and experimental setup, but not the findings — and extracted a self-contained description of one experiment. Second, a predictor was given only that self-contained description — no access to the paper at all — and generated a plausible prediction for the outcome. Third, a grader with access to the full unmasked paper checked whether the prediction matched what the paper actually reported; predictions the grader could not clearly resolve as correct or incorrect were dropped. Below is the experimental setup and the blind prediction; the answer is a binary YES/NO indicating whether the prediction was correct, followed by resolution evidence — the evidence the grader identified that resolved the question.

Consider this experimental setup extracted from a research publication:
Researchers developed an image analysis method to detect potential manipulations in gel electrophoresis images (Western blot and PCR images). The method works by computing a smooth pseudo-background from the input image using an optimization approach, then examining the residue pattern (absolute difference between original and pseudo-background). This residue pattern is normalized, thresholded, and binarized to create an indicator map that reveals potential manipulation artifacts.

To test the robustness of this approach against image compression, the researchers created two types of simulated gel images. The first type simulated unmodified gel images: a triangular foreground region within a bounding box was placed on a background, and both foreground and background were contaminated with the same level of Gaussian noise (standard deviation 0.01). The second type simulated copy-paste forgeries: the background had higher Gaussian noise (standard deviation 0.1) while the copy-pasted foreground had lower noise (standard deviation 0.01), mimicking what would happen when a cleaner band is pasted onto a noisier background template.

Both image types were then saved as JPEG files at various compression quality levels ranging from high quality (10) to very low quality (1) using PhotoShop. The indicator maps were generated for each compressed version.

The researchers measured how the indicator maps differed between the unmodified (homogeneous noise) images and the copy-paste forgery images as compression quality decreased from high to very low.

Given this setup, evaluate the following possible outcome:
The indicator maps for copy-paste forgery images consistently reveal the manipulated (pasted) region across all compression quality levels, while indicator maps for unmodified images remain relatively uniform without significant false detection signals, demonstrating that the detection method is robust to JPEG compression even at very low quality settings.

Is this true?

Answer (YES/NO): YES